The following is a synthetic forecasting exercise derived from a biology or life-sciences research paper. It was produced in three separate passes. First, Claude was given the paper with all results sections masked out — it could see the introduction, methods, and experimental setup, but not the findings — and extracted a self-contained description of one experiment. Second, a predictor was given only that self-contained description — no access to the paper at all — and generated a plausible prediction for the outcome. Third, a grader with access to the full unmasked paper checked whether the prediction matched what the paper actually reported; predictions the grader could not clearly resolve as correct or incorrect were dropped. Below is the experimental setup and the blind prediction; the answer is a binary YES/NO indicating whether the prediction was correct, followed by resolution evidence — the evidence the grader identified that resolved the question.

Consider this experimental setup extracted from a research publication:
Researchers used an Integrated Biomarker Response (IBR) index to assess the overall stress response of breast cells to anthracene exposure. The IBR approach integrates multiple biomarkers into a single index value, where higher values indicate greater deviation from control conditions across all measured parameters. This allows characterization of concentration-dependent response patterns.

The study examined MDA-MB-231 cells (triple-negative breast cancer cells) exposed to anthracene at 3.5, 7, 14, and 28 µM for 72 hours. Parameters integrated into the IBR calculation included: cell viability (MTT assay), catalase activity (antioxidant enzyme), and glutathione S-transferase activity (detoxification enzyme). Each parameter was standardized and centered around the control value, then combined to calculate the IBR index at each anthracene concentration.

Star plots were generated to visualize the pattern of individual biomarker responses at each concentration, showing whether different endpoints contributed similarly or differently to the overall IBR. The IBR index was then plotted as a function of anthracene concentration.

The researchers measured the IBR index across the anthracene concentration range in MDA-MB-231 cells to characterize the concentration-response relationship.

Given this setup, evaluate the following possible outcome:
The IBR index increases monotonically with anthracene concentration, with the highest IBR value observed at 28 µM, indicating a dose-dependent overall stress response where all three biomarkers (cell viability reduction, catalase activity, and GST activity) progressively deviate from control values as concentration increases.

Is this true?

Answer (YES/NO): NO